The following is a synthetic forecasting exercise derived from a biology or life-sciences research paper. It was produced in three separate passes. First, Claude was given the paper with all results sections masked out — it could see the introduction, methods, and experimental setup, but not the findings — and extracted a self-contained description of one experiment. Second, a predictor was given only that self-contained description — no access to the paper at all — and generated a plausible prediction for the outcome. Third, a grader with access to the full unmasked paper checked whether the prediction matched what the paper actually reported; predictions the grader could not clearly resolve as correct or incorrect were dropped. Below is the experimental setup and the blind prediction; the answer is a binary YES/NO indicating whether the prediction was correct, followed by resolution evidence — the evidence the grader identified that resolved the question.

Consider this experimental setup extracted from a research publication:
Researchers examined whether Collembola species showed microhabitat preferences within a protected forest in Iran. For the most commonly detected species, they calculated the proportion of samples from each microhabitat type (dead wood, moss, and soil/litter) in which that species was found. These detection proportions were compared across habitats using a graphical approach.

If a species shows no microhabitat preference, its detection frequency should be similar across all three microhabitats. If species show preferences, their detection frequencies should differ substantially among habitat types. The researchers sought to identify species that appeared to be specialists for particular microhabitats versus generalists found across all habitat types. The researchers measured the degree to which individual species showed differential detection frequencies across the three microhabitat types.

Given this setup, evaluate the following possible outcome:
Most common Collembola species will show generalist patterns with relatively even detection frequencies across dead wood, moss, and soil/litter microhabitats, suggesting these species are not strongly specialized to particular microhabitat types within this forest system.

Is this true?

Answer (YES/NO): YES